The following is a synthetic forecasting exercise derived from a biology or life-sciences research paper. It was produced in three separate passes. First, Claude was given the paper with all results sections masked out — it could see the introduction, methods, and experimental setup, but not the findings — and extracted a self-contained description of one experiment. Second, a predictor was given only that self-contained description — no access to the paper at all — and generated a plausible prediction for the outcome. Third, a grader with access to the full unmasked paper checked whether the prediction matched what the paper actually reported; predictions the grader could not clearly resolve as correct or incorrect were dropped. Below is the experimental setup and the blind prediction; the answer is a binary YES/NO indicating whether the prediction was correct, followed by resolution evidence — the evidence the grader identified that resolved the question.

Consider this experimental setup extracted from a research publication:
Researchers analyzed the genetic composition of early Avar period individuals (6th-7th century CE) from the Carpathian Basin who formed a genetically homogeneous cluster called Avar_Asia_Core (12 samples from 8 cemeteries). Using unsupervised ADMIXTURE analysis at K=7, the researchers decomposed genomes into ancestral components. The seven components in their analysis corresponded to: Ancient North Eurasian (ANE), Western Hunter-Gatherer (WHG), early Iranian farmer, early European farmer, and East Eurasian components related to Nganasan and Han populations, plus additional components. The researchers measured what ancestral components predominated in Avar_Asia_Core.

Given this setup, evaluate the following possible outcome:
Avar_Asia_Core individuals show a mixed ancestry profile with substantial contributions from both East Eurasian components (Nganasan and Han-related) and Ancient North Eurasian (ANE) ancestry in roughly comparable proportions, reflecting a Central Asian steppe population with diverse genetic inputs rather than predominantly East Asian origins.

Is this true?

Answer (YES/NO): NO